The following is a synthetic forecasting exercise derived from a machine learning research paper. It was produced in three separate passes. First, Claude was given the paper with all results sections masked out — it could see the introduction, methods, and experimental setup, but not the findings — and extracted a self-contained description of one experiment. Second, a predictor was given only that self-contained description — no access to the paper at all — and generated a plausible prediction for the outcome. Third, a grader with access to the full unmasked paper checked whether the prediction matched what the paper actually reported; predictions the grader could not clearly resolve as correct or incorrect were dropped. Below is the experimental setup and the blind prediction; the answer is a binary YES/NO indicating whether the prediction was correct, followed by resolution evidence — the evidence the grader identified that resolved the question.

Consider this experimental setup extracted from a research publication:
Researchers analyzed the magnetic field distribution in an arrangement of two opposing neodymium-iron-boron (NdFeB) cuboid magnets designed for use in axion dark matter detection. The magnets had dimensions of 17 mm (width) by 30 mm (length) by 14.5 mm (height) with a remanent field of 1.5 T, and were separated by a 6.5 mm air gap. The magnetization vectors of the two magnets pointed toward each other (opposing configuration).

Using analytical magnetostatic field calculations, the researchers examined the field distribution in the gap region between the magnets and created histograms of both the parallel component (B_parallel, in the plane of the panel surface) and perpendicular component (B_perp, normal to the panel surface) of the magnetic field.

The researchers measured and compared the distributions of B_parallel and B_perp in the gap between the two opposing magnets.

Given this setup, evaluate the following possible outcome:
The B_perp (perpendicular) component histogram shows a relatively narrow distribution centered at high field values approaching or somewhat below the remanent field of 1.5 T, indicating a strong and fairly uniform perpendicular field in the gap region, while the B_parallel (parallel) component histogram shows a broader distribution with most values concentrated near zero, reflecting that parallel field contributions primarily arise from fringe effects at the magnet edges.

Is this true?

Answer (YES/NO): NO